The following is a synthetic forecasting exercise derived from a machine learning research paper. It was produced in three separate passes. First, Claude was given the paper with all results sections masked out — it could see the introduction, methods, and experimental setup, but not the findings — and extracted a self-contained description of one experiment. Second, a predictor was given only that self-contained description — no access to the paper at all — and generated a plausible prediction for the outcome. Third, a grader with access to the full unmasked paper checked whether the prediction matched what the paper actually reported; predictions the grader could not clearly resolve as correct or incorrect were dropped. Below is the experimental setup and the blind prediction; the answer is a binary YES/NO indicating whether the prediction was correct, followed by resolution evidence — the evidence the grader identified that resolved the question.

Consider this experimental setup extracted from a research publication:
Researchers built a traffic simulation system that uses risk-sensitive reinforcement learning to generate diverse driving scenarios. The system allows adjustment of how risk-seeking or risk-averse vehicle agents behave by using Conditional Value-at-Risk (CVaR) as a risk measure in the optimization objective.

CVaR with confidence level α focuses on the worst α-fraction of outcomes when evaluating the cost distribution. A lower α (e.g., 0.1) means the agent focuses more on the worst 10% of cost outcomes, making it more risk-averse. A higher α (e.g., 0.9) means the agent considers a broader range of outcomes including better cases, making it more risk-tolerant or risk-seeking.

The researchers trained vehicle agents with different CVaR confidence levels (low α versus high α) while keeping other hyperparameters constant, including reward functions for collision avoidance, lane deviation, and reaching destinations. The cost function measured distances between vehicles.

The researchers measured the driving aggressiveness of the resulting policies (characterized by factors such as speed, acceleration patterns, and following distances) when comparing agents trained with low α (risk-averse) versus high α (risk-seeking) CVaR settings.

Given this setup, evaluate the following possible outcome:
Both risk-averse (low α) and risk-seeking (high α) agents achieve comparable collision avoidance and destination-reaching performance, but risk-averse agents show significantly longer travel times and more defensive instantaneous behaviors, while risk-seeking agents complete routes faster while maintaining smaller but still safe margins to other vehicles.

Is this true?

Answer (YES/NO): NO